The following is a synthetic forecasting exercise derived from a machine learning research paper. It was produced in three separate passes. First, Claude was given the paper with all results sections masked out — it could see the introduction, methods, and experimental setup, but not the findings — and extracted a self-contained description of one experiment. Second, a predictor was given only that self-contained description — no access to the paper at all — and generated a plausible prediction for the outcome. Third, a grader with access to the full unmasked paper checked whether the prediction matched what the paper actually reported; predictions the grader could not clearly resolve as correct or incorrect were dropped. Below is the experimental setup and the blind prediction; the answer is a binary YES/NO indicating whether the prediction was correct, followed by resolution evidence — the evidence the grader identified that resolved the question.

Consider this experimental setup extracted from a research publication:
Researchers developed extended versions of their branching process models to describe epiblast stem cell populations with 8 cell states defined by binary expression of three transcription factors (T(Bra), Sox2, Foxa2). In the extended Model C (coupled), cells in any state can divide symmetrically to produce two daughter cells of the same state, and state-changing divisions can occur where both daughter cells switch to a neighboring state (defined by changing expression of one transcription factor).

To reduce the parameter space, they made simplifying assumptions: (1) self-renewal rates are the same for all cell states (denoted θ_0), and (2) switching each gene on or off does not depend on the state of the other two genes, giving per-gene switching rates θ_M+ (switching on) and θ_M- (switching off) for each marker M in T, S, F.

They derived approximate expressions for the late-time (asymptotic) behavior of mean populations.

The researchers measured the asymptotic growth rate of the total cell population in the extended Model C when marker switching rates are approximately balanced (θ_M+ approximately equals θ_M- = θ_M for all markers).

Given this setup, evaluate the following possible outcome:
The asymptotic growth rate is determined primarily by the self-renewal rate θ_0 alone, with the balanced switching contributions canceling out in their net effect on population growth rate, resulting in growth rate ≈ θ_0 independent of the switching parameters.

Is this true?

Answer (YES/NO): NO